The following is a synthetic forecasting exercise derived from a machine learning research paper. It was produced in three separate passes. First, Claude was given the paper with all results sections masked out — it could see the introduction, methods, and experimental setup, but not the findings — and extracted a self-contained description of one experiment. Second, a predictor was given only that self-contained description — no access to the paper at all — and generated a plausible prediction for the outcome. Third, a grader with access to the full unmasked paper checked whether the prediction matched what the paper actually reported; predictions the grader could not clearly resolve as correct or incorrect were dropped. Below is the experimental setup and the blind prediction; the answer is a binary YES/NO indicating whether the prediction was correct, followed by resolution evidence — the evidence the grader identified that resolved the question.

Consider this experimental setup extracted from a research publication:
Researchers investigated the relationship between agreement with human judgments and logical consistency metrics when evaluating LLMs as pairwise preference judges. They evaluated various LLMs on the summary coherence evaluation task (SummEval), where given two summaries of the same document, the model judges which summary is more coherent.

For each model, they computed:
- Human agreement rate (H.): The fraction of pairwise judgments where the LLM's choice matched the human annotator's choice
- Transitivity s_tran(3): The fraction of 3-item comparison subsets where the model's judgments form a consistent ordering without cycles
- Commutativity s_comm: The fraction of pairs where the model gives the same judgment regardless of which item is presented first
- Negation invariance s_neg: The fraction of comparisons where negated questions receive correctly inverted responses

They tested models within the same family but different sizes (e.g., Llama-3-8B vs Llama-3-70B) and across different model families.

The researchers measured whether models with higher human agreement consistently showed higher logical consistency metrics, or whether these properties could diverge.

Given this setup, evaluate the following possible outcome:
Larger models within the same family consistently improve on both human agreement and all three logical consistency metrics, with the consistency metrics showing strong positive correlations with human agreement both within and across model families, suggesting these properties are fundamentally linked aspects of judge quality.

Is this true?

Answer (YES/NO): NO